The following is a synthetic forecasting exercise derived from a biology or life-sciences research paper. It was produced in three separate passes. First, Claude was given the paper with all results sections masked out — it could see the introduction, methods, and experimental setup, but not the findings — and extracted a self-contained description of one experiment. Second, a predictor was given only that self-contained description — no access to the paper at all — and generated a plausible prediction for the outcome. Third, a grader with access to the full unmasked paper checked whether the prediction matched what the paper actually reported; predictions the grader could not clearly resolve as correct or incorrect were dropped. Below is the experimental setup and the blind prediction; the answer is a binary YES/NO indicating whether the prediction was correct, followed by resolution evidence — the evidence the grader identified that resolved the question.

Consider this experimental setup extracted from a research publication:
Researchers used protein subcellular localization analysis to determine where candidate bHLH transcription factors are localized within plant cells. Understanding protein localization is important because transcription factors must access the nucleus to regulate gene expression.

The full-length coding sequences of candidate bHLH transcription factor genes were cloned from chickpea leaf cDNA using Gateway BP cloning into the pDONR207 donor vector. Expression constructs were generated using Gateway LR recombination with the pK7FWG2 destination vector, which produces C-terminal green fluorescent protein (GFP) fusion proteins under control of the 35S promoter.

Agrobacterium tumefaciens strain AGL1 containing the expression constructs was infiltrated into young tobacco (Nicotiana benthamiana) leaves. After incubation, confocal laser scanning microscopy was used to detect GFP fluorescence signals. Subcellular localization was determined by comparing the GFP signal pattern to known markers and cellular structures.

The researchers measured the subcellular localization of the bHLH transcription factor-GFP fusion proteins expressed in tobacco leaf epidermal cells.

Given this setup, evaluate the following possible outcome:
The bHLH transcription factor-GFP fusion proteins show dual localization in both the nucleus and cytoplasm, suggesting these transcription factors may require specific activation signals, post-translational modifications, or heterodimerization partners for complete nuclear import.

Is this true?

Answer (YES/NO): NO